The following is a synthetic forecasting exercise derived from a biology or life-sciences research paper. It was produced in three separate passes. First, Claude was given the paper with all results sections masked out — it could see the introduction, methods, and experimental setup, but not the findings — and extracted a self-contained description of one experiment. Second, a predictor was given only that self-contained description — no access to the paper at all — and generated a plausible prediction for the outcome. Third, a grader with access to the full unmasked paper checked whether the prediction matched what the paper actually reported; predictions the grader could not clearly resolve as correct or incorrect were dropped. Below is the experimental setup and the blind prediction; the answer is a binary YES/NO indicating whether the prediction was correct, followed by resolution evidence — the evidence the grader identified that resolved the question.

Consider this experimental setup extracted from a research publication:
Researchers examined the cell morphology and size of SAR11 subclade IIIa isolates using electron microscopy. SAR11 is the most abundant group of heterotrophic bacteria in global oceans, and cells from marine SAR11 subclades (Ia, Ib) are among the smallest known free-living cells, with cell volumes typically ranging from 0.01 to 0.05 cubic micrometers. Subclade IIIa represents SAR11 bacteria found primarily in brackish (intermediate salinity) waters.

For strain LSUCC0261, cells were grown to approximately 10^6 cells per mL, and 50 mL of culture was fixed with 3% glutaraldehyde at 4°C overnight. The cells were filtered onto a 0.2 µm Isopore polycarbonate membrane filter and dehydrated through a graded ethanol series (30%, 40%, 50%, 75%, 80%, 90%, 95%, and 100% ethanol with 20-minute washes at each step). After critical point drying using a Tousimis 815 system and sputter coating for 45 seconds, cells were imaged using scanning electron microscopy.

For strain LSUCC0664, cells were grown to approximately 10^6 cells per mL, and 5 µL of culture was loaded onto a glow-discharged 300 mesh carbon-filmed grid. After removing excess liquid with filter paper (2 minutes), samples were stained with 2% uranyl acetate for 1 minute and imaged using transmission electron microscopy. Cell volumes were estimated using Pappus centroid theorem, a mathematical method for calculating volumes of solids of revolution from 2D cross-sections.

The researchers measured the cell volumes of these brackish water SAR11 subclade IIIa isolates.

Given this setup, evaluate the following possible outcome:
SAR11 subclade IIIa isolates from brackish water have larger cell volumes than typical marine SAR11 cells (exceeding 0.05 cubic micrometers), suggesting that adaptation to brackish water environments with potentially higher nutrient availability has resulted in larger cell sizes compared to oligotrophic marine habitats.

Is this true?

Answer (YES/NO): NO